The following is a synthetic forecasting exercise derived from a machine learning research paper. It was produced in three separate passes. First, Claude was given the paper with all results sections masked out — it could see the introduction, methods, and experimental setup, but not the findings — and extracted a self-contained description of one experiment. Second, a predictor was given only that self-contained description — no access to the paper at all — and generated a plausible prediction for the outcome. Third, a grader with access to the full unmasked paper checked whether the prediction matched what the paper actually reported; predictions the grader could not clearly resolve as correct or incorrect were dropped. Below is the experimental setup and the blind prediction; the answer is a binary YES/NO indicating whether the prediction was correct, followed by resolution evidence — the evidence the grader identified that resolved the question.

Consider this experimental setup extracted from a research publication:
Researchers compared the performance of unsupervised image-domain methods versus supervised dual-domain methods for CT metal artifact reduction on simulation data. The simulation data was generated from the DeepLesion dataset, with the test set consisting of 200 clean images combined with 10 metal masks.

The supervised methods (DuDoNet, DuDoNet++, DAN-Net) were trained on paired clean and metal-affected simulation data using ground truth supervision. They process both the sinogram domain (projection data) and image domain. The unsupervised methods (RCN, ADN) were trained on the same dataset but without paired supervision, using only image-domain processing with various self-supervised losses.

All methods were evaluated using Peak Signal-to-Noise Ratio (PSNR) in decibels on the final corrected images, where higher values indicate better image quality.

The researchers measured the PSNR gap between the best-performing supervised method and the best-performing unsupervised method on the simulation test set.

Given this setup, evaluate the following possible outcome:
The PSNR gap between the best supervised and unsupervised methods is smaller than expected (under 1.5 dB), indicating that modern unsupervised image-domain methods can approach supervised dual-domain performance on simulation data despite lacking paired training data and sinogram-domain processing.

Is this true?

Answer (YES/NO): NO